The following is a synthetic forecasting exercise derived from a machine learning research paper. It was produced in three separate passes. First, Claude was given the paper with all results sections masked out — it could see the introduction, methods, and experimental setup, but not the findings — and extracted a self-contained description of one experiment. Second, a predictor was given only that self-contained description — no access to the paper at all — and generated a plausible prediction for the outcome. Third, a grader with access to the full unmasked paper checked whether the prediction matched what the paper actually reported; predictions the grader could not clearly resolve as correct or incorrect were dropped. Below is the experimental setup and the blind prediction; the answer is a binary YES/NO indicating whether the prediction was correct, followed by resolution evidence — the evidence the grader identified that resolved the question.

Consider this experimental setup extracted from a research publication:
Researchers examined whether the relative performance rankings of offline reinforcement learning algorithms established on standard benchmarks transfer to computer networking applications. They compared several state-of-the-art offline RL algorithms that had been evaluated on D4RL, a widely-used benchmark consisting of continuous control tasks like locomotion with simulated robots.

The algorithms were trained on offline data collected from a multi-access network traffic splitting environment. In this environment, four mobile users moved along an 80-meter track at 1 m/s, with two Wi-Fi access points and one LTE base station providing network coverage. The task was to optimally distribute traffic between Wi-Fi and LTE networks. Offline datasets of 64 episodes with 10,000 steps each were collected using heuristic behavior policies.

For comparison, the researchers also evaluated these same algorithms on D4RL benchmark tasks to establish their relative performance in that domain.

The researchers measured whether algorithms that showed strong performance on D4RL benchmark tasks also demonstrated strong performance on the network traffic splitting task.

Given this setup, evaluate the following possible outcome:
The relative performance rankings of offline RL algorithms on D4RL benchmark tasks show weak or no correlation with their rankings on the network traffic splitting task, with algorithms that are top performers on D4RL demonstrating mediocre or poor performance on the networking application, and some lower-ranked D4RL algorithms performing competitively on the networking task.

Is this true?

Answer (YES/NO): YES